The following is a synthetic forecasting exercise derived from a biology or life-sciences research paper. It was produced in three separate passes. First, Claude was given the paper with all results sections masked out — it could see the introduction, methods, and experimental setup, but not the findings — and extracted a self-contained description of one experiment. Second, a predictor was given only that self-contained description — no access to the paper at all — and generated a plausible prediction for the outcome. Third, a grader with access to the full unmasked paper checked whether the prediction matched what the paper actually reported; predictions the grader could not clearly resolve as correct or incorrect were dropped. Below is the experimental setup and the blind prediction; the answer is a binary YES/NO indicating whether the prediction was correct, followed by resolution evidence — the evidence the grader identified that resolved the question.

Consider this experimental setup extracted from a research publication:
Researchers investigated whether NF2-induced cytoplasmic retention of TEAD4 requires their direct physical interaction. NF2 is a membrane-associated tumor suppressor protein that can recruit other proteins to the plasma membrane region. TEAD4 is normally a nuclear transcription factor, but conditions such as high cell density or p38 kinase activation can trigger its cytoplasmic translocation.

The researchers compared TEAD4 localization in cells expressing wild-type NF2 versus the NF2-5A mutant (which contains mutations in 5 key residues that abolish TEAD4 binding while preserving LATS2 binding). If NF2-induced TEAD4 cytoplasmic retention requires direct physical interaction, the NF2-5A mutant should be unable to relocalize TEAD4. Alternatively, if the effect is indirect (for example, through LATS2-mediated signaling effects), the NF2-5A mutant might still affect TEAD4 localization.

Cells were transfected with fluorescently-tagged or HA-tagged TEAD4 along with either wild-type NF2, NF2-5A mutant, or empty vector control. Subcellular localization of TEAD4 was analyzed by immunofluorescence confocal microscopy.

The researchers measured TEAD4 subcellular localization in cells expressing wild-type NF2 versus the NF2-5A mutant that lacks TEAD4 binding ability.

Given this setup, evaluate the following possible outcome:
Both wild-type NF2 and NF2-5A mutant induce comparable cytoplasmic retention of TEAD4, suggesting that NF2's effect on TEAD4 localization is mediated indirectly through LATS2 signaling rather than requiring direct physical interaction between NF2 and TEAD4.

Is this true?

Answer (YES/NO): NO